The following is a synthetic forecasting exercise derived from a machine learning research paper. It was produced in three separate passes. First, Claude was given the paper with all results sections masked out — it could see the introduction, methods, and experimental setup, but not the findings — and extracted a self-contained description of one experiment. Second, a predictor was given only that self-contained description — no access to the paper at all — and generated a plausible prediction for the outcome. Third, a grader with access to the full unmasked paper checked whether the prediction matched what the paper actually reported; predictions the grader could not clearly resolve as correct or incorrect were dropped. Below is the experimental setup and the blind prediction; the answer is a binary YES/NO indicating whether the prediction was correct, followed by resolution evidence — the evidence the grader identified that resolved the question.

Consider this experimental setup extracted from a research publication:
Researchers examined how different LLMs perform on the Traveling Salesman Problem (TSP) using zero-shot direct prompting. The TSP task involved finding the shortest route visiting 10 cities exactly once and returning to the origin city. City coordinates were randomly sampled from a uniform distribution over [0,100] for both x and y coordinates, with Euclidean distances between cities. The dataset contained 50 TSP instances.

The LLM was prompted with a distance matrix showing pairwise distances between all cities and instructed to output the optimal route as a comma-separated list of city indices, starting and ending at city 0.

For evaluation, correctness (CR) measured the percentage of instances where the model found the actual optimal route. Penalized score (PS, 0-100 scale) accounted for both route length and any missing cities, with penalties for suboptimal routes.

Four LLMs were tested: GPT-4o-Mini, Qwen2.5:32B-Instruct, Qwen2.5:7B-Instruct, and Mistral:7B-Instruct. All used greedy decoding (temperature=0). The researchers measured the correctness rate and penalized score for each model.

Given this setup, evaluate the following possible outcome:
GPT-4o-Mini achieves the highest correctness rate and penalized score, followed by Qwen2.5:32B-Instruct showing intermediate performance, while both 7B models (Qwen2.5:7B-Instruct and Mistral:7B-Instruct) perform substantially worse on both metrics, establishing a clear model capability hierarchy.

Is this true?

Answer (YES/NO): NO